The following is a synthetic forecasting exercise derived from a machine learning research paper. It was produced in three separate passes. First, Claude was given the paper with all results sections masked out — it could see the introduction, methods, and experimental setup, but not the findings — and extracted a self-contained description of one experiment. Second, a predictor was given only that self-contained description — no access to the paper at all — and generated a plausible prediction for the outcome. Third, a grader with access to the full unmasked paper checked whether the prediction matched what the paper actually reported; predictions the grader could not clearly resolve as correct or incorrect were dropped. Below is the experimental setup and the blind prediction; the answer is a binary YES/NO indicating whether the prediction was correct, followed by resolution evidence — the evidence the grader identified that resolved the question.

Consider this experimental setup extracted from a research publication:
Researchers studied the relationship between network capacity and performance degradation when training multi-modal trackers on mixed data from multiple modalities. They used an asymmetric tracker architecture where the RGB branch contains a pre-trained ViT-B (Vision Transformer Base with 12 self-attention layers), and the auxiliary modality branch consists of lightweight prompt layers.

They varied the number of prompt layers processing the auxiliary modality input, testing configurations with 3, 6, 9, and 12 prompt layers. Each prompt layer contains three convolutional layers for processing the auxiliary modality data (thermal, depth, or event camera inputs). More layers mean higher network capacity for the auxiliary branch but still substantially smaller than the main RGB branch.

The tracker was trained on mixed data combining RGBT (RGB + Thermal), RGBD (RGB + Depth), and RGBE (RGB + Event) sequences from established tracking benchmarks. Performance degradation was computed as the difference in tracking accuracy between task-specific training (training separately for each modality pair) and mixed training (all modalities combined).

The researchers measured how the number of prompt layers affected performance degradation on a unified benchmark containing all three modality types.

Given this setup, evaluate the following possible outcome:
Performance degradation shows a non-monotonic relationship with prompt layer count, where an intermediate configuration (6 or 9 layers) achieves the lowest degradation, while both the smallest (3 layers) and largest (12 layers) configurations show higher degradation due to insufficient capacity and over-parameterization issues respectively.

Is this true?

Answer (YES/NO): NO